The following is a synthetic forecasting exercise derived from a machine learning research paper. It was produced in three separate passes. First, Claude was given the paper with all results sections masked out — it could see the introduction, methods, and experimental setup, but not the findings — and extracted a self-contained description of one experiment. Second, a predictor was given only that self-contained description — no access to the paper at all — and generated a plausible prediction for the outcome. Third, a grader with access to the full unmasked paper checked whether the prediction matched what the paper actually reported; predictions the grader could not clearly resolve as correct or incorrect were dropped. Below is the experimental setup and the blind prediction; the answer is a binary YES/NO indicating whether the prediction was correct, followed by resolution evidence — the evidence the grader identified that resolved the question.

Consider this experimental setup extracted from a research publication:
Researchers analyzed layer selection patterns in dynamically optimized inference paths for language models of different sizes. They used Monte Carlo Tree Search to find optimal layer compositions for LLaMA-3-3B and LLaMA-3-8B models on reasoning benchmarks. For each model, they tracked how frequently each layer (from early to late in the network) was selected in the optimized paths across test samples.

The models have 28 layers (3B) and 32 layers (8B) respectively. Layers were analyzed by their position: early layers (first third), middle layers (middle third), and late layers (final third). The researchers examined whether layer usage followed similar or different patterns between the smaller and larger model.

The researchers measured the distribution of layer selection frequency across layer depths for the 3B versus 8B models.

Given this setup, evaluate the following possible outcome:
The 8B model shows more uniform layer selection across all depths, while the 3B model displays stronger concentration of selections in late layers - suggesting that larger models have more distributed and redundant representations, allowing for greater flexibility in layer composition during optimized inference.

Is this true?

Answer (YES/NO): NO